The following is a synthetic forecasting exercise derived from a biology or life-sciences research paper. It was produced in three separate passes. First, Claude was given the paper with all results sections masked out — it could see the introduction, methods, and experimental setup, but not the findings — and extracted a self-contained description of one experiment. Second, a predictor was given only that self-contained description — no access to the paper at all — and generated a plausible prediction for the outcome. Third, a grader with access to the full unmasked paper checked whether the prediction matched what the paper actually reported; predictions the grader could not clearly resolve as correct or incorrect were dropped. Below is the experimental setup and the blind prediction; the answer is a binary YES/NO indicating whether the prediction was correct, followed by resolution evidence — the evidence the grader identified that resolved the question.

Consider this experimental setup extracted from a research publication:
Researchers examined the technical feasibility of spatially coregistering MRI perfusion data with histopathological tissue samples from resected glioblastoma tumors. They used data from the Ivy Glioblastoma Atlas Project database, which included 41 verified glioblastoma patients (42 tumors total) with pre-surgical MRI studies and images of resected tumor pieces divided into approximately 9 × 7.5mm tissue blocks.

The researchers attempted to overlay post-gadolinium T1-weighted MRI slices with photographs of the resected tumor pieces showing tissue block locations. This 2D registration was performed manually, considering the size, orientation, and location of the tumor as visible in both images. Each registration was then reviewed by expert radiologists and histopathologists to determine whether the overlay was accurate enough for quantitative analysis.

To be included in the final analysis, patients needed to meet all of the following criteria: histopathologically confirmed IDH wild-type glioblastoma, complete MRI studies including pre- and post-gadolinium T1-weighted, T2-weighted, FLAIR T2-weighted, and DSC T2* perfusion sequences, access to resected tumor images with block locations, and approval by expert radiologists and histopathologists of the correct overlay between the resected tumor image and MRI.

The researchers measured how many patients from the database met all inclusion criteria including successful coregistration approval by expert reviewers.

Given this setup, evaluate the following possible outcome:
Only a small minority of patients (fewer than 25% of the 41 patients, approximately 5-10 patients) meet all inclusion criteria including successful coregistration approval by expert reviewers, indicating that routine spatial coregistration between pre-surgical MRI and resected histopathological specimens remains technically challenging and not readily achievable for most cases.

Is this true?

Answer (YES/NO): NO